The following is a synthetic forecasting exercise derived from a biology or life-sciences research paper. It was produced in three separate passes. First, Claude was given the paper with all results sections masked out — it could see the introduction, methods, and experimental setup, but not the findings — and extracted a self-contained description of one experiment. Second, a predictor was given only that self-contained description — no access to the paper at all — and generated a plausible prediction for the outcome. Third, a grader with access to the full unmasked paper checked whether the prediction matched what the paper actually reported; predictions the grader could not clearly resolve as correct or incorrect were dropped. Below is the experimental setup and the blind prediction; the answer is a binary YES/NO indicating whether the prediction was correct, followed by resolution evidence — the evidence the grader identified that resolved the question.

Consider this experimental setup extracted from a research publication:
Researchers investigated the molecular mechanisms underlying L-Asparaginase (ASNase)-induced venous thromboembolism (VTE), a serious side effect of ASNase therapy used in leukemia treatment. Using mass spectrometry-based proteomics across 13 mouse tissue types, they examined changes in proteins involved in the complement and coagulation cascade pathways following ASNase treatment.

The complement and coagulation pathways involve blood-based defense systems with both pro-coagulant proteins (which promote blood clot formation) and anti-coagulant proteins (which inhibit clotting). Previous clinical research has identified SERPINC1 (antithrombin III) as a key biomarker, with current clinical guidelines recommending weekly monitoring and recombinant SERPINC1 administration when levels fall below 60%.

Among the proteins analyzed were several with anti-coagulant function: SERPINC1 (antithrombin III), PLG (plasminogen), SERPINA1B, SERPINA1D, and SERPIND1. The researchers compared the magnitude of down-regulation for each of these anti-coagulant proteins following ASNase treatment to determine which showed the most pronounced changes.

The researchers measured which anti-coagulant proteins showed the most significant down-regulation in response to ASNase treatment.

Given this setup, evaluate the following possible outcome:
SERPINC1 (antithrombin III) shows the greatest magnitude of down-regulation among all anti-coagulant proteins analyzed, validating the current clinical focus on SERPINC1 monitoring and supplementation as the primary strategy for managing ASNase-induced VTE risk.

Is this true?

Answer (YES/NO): NO